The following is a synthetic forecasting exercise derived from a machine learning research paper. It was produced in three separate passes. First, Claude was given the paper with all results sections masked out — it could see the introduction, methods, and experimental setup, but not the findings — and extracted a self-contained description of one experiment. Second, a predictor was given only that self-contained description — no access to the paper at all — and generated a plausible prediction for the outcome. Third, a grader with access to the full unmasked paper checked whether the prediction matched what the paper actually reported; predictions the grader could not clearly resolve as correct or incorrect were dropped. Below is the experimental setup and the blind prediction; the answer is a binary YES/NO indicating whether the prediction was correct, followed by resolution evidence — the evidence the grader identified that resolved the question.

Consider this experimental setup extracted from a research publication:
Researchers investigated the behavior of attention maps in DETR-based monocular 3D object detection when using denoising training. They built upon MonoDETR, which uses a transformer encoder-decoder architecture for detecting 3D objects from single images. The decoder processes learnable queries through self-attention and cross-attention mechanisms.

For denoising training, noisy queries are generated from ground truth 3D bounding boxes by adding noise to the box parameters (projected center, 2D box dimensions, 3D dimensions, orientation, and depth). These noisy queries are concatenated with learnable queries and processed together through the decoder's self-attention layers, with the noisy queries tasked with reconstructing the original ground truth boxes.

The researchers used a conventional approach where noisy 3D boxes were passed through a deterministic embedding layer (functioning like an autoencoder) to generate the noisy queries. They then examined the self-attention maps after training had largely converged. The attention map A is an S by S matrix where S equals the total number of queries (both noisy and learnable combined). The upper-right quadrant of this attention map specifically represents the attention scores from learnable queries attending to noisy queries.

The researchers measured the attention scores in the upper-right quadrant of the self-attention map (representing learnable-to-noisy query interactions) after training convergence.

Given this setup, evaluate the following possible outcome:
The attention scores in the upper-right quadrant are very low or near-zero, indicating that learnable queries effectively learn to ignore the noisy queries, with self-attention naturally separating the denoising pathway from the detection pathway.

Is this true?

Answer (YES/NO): YES